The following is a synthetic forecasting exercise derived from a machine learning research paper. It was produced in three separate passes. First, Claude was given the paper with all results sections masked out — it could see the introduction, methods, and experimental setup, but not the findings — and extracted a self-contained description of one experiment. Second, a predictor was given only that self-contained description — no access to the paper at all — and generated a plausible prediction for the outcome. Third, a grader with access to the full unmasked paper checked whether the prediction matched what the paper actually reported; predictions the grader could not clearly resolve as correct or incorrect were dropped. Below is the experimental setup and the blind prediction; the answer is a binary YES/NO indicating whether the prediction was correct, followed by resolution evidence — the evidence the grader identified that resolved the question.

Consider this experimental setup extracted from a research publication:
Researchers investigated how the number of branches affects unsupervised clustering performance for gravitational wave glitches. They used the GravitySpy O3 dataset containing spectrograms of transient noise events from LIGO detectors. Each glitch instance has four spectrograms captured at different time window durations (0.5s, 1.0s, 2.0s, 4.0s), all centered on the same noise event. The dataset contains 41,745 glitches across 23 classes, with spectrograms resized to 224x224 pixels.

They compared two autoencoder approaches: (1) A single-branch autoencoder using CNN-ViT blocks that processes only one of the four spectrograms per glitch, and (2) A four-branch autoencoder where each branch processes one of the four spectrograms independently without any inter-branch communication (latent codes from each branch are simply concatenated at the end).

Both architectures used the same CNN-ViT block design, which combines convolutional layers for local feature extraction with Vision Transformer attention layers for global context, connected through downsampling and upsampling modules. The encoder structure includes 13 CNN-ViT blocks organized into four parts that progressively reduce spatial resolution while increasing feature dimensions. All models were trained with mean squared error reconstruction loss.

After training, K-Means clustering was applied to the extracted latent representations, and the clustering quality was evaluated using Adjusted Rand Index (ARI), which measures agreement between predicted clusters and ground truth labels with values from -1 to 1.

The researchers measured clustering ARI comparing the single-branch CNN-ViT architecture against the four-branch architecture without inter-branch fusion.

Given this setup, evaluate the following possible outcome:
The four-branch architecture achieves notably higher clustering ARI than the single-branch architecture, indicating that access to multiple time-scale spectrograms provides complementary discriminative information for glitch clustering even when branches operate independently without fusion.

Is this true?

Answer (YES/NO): NO